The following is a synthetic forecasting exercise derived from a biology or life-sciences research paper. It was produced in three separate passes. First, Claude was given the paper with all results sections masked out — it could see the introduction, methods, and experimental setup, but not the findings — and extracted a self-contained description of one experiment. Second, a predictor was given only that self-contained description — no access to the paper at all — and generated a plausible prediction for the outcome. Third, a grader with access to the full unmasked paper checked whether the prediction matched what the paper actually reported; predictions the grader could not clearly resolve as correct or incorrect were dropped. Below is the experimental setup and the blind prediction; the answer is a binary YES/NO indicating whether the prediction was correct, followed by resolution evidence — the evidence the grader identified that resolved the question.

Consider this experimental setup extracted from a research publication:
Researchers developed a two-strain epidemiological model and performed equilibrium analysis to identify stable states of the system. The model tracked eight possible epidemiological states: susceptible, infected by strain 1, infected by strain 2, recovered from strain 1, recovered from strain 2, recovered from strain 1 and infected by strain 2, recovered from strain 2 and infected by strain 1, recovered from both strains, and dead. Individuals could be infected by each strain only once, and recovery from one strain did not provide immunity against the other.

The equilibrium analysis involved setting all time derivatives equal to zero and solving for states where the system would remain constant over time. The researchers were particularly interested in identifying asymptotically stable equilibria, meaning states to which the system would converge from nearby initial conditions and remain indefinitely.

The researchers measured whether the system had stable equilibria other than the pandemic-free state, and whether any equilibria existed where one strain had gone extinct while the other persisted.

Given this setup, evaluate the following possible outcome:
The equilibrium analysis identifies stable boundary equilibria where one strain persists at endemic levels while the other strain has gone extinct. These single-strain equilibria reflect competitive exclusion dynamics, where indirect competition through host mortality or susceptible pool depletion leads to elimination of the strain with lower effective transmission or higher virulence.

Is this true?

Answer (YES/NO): NO